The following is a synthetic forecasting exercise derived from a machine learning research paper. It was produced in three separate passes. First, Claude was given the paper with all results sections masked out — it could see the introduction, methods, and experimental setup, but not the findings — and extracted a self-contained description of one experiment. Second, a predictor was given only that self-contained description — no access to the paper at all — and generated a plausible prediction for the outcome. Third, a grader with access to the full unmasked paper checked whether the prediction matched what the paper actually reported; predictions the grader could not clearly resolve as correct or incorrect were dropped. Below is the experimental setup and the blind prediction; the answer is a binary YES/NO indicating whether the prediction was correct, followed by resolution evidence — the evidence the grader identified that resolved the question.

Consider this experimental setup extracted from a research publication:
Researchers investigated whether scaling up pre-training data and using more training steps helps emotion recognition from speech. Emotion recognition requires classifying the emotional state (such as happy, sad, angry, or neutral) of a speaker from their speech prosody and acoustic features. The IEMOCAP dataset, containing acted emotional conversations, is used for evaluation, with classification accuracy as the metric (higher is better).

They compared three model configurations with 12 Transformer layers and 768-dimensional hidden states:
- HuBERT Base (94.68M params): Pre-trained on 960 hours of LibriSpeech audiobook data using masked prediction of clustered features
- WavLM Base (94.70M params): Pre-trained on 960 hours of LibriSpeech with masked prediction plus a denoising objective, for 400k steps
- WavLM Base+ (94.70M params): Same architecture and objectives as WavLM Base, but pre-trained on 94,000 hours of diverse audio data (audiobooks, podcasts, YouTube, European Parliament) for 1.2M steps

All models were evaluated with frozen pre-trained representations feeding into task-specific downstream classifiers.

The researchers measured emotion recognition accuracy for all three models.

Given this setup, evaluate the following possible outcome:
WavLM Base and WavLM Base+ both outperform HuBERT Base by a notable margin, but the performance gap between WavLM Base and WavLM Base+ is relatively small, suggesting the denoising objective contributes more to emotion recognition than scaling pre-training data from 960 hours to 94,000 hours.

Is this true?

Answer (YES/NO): NO